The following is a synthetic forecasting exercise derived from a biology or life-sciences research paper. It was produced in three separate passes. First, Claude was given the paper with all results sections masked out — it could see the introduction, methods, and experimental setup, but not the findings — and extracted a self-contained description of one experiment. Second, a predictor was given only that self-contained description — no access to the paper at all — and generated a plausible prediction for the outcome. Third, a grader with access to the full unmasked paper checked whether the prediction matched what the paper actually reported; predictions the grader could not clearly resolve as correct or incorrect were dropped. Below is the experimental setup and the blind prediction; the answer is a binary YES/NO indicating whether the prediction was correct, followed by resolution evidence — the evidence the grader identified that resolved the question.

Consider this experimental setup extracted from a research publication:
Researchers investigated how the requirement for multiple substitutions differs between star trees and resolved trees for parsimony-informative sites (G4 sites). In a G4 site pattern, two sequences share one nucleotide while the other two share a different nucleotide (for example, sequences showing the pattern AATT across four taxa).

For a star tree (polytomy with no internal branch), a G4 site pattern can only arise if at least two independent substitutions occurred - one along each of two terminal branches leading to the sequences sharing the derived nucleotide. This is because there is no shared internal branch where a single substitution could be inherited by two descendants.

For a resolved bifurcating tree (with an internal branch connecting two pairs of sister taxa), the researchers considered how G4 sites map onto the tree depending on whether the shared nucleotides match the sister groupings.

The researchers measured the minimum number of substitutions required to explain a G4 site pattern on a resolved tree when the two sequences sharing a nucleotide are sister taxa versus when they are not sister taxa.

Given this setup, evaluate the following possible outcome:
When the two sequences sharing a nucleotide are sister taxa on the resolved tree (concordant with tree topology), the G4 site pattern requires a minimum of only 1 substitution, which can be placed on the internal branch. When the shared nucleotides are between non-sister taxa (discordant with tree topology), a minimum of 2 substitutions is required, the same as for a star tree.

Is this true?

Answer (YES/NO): YES